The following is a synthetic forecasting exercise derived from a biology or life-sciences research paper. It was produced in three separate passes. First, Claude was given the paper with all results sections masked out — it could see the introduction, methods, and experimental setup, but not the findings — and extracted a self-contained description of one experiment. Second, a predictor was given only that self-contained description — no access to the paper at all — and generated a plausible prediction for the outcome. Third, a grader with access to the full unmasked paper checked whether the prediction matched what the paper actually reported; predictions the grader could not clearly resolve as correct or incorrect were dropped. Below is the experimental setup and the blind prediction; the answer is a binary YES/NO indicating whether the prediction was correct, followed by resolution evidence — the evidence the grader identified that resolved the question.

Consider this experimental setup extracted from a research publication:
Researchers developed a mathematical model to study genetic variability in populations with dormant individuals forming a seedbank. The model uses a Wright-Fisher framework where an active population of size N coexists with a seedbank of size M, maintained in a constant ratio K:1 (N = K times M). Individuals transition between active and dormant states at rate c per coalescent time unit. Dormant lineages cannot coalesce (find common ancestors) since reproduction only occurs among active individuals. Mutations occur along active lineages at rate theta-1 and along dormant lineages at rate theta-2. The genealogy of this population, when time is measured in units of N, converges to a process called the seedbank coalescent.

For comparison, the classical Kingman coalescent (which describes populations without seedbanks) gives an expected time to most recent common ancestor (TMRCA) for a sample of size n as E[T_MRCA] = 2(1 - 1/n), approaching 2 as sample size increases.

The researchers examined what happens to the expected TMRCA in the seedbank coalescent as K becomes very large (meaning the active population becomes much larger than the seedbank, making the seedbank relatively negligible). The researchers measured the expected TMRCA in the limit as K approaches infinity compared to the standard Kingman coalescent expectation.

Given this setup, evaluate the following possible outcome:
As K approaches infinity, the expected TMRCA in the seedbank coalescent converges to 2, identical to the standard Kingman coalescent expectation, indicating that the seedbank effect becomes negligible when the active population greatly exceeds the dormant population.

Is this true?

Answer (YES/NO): YES